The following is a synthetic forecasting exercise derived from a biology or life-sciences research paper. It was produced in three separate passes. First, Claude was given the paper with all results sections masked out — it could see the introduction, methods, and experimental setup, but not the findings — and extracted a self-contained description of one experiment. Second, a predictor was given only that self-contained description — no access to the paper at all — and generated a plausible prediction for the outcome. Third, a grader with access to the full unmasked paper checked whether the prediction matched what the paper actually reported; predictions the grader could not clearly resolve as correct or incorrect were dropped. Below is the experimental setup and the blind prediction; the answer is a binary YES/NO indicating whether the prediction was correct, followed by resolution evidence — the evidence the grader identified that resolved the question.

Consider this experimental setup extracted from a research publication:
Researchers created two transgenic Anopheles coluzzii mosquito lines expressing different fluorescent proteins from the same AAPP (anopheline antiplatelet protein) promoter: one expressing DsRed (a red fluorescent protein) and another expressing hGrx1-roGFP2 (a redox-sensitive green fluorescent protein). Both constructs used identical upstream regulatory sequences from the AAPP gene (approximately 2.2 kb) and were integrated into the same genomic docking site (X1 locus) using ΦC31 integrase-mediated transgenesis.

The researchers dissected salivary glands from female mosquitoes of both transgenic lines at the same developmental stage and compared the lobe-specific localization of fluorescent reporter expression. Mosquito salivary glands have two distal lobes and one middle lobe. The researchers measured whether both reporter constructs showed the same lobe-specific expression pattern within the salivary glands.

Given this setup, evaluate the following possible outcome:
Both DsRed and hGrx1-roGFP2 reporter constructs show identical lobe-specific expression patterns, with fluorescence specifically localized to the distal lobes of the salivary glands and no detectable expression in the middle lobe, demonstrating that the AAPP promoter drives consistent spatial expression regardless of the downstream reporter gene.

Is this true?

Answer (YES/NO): YES